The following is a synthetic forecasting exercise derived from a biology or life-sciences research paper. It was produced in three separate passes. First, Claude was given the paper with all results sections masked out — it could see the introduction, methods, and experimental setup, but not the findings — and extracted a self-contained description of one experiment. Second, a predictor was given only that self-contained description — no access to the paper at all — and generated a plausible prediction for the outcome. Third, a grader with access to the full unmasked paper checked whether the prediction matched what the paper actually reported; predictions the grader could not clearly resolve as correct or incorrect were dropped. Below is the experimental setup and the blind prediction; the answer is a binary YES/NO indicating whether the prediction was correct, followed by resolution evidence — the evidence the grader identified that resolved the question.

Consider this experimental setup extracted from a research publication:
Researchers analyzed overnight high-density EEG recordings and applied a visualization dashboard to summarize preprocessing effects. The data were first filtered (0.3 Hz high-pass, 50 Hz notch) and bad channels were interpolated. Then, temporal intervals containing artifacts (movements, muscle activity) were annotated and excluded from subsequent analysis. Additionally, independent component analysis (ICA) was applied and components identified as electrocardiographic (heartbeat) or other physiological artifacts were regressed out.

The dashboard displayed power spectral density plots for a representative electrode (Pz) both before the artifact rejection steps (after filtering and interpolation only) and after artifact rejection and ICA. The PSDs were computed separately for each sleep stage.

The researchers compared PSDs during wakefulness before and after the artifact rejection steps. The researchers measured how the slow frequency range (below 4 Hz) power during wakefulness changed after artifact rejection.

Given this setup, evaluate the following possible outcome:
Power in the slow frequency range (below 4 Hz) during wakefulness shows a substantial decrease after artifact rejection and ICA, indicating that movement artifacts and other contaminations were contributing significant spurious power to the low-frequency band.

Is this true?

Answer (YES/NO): YES